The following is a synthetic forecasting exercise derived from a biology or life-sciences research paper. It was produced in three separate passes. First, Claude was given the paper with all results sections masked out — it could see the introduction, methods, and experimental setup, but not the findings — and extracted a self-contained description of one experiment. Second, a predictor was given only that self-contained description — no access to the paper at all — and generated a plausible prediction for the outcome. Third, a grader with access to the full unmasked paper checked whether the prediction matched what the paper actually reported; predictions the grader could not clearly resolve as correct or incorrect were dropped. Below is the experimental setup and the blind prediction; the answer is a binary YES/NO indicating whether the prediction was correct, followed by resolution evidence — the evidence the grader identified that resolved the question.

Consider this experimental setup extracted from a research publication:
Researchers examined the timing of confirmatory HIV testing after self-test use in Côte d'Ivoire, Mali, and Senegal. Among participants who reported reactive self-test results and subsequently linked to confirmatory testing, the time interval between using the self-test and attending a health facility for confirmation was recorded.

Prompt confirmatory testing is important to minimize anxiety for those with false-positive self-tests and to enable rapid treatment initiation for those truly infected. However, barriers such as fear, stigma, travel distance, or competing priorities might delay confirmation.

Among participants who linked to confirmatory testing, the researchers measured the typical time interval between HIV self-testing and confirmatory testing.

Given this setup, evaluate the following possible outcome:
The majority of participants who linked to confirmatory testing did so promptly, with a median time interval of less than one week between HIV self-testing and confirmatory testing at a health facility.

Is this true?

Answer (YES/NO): YES